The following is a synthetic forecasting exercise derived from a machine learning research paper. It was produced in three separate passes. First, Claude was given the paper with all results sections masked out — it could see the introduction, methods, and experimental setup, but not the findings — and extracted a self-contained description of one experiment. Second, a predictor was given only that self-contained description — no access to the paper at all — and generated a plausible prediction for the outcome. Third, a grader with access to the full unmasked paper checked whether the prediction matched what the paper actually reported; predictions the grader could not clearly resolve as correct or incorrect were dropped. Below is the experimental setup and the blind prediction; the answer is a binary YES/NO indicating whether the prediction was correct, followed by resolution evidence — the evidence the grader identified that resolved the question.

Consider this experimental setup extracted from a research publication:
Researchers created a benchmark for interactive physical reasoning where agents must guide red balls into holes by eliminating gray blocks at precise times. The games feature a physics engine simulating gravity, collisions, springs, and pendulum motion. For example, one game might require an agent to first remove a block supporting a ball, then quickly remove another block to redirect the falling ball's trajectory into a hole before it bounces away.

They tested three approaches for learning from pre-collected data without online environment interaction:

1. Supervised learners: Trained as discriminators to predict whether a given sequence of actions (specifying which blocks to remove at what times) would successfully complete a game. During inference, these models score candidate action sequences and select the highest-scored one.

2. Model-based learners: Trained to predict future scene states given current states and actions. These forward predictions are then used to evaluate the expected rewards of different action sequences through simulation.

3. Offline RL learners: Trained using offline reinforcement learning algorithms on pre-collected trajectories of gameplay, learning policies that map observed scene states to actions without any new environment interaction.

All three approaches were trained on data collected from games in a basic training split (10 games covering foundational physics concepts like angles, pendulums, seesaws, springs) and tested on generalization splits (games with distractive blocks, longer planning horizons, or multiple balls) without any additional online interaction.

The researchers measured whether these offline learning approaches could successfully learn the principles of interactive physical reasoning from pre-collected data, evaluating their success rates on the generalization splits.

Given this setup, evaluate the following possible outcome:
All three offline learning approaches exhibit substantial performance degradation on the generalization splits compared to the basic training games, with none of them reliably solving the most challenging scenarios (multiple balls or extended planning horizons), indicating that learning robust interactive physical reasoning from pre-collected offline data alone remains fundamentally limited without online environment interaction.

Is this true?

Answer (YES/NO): YES